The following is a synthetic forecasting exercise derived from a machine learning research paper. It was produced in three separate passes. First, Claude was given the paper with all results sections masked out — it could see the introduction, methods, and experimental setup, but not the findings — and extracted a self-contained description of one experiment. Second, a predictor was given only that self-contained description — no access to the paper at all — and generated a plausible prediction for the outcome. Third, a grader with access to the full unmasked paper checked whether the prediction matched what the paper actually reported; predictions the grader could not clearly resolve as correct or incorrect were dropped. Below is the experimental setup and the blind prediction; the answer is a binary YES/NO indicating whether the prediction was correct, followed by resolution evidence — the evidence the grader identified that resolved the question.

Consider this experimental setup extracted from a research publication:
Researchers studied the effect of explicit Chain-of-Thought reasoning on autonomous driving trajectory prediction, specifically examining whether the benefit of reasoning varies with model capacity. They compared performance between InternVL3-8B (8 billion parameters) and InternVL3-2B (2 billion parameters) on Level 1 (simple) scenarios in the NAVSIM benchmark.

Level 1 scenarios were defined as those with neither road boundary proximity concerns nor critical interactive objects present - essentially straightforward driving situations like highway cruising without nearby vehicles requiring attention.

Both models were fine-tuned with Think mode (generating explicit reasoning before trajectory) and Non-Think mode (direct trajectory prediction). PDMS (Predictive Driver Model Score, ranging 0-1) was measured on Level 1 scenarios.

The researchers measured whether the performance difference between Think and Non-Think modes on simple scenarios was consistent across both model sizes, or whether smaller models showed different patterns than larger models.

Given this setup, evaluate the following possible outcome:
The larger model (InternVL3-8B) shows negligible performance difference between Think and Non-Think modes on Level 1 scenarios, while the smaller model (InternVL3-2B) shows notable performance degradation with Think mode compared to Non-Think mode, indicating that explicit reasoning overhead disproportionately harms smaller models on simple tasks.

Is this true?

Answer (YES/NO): NO